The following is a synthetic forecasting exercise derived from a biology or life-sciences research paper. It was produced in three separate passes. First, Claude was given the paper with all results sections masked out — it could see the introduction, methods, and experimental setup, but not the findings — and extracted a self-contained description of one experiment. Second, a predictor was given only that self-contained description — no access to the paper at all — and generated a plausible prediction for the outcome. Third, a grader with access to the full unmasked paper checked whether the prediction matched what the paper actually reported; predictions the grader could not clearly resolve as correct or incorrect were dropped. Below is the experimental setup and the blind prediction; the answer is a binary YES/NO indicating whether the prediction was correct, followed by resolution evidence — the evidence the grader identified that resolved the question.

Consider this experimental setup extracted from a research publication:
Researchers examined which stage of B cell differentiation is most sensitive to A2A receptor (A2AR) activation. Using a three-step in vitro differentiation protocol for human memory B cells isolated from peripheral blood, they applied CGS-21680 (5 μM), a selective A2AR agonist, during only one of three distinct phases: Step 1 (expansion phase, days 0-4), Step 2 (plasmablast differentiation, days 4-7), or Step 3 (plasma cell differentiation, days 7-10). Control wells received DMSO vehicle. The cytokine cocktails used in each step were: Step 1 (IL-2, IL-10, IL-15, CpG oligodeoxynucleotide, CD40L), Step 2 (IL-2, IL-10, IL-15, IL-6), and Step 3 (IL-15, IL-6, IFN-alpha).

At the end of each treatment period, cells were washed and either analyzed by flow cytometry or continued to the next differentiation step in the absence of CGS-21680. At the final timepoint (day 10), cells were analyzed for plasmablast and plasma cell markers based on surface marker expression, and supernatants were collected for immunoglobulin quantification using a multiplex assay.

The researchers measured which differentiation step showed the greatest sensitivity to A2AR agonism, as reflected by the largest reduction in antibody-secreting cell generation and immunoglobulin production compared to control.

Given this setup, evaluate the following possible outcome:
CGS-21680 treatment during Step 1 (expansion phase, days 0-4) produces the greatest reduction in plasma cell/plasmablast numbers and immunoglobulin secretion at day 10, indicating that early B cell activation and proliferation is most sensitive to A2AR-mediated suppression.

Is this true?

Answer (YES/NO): NO